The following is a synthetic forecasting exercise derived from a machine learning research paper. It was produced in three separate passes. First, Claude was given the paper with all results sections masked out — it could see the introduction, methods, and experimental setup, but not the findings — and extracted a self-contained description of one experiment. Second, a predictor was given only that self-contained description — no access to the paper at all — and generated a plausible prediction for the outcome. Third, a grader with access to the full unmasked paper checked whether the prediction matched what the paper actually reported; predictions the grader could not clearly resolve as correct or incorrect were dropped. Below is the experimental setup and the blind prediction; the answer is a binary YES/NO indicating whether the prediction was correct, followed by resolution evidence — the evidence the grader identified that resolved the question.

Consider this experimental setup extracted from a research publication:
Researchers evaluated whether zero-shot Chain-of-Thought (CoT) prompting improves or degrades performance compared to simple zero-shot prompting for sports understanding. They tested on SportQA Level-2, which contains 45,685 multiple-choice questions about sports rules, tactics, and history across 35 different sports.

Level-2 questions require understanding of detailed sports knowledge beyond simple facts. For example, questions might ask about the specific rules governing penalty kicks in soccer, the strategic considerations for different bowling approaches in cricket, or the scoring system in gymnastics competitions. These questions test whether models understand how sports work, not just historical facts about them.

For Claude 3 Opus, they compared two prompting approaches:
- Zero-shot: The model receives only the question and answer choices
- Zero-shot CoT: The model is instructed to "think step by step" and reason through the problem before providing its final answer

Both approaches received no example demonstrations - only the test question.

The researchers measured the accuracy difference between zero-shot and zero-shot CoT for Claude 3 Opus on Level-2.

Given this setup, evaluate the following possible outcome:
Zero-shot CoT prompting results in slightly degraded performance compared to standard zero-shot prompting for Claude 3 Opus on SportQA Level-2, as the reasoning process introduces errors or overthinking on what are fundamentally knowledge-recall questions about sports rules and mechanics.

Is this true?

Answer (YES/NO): YES